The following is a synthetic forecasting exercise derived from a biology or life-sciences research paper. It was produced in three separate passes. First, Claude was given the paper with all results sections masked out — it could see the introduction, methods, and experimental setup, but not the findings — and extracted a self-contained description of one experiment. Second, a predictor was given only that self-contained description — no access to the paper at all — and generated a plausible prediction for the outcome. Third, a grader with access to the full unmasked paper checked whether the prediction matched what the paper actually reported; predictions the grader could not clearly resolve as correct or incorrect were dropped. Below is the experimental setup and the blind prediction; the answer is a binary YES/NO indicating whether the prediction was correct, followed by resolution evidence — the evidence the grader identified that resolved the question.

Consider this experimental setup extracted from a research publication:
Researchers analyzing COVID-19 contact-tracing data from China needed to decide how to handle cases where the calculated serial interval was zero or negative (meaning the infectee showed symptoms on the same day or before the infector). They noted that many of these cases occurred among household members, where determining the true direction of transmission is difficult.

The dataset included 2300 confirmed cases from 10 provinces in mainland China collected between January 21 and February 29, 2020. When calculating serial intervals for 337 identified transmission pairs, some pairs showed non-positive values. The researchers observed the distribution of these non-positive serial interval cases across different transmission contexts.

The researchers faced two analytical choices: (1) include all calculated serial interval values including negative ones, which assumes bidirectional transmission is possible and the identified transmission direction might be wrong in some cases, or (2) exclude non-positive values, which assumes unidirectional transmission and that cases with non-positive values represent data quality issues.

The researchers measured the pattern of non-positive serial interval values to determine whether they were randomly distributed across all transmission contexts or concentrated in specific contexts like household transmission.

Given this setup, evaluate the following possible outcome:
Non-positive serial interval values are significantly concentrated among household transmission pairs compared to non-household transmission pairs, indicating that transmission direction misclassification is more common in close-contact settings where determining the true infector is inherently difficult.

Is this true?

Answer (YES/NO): YES